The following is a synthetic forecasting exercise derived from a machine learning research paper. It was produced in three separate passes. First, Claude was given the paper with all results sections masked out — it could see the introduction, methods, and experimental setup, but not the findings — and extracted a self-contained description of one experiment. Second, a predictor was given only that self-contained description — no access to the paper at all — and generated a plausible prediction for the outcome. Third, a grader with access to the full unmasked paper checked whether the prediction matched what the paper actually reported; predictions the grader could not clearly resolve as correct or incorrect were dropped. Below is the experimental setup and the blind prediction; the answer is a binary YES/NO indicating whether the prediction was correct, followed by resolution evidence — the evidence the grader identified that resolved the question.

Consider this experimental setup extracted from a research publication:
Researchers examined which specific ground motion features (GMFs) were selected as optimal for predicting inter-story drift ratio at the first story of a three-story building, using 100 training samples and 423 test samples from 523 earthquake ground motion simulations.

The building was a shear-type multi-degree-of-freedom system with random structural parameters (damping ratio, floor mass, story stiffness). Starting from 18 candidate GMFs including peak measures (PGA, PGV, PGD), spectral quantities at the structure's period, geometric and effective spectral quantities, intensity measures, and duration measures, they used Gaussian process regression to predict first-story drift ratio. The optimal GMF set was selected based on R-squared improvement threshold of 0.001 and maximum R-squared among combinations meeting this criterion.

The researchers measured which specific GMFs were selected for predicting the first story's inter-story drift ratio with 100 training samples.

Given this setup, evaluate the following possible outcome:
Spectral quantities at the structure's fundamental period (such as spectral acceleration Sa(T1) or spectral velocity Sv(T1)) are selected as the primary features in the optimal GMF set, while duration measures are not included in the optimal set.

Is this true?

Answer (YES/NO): NO